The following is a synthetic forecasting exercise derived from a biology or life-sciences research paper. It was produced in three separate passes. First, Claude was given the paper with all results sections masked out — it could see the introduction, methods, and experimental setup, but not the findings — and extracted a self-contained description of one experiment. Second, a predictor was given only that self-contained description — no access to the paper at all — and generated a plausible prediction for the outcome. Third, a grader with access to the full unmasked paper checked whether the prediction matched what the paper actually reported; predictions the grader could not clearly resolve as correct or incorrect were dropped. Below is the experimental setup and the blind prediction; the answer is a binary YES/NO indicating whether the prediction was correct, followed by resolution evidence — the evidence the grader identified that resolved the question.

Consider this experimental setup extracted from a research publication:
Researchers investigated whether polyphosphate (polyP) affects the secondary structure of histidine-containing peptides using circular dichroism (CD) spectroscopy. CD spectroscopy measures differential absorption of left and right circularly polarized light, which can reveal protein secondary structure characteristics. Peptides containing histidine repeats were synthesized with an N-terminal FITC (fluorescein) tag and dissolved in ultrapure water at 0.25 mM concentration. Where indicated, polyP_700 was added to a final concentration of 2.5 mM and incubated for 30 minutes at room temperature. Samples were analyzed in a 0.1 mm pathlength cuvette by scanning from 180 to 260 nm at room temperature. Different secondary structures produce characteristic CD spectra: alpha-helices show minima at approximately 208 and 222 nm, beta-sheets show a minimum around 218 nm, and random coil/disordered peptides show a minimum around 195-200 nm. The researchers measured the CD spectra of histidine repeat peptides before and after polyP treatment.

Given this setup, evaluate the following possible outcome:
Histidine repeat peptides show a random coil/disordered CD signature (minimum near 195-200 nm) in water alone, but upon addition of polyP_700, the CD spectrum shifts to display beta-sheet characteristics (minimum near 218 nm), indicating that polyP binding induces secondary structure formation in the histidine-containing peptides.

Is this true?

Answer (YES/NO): NO